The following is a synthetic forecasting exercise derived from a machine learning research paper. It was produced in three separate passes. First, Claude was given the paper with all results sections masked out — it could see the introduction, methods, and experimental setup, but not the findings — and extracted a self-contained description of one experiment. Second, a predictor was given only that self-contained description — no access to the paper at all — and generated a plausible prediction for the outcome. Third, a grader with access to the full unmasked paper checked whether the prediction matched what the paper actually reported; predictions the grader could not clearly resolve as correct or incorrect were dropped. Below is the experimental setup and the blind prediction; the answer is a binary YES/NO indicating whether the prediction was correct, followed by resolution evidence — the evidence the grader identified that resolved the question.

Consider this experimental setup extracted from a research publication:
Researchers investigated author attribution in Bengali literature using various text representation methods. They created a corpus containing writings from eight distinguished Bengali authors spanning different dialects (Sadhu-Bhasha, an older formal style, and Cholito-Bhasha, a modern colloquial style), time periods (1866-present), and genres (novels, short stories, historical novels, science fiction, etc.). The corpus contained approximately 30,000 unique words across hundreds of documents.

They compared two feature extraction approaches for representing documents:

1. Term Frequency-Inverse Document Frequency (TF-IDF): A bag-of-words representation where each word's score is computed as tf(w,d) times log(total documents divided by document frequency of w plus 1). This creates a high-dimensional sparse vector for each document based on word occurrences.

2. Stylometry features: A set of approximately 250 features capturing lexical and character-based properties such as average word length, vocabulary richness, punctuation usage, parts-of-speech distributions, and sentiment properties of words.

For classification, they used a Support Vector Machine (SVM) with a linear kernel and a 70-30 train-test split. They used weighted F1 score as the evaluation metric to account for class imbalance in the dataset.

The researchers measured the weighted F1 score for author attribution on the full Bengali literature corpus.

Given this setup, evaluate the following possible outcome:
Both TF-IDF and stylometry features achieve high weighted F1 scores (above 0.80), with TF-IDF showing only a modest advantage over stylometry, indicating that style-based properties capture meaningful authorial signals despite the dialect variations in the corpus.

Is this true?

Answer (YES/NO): NO